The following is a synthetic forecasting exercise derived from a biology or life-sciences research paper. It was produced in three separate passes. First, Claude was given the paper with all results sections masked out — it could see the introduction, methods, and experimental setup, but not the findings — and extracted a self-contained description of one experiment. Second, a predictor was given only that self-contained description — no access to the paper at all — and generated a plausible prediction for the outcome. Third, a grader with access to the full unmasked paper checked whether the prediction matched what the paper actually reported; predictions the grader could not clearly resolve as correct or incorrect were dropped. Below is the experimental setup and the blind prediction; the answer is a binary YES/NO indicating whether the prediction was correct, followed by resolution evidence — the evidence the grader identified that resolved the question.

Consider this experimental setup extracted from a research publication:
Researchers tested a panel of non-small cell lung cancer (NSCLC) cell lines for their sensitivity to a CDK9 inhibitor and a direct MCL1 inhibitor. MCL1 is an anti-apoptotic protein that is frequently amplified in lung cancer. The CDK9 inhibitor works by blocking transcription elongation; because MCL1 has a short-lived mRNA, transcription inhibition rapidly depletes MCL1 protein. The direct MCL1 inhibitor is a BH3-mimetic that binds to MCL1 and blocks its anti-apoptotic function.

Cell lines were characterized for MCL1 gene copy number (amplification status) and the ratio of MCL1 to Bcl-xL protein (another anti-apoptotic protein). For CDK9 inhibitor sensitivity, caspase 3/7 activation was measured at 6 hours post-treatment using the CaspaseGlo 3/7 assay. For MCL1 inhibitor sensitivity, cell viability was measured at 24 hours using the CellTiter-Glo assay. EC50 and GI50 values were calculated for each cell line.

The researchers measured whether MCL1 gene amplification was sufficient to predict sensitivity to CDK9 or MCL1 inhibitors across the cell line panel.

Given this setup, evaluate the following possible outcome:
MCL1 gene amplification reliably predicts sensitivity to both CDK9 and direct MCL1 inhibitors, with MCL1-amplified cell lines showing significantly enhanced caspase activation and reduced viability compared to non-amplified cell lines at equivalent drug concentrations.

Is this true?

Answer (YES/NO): NO